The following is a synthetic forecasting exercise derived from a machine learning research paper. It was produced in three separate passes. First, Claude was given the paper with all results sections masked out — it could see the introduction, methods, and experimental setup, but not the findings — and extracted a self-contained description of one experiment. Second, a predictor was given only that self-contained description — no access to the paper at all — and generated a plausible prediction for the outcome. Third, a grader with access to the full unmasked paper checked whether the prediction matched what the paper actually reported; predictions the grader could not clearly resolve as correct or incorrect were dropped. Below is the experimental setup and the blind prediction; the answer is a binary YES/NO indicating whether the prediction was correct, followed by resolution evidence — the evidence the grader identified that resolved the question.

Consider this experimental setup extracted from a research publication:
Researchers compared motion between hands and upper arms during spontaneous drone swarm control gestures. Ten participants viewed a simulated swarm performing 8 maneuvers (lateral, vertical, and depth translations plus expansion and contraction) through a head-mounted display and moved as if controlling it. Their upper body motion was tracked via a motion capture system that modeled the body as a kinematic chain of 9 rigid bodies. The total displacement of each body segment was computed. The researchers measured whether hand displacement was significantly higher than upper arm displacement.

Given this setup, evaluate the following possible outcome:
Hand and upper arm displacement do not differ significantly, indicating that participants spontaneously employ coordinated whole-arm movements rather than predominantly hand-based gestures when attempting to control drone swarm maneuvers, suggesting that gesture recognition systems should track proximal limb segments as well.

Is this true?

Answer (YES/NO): NO